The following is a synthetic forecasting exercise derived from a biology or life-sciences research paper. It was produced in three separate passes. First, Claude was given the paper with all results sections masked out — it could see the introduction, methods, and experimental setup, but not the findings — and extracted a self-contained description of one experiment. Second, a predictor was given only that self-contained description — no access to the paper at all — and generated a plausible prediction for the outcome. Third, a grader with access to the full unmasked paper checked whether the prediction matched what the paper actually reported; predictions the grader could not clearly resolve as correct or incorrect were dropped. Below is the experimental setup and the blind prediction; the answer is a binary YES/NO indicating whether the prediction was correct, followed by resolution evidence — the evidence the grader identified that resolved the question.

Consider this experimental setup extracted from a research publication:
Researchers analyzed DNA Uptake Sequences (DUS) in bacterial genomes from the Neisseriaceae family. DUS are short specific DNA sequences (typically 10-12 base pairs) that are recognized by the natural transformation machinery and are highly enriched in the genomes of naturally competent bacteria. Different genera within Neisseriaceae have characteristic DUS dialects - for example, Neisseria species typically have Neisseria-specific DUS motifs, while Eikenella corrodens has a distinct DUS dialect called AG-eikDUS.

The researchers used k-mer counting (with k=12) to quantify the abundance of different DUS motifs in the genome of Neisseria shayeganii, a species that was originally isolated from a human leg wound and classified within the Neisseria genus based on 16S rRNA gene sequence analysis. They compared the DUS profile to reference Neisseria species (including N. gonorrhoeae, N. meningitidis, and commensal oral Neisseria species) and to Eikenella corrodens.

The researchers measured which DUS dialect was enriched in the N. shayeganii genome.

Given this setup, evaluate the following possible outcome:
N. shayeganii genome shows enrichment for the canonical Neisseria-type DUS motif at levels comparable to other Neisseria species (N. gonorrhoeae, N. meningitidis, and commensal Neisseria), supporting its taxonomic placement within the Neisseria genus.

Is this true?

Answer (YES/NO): NO